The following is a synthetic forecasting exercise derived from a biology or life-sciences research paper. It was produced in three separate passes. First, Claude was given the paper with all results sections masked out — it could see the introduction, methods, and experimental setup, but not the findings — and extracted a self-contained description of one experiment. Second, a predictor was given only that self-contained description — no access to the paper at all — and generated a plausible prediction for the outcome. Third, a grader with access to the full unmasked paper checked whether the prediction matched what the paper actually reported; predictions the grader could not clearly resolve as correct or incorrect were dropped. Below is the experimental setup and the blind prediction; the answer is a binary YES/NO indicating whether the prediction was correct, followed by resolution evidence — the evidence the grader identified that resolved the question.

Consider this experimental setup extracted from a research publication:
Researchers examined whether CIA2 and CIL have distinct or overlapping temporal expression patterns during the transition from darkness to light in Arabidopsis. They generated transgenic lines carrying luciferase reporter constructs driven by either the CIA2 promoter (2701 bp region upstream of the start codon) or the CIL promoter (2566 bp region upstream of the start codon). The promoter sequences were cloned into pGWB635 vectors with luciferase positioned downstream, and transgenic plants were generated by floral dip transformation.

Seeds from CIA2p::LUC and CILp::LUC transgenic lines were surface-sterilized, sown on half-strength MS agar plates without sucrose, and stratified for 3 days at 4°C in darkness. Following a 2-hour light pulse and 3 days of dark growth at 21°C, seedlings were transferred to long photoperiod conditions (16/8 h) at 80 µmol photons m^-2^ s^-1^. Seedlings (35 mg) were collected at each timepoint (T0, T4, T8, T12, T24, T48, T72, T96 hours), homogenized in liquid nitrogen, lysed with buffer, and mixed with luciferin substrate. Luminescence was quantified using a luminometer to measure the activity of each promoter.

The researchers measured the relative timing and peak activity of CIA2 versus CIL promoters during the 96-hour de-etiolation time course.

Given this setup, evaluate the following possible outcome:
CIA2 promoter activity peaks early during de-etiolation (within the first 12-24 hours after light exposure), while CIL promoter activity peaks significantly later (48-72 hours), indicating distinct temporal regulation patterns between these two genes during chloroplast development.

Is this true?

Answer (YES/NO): NO